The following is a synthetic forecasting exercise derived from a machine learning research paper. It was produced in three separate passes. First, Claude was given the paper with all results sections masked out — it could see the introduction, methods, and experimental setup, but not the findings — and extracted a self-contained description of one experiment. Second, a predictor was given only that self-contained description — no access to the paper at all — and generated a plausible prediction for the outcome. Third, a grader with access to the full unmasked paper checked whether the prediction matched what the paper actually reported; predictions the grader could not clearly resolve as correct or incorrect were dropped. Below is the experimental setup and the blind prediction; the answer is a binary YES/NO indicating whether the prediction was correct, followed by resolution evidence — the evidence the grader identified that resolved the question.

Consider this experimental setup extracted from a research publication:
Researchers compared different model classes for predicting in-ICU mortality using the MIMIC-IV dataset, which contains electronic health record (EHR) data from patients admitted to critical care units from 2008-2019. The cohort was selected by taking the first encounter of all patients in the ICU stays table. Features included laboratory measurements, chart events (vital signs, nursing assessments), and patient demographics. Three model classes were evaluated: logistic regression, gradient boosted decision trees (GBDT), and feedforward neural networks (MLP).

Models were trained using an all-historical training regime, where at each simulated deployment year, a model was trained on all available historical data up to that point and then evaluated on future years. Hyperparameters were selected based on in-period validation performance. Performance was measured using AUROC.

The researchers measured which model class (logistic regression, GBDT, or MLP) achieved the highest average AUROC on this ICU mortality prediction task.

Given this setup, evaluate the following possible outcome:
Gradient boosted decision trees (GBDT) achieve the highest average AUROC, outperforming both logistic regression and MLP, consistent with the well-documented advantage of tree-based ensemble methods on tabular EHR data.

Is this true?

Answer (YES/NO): NO